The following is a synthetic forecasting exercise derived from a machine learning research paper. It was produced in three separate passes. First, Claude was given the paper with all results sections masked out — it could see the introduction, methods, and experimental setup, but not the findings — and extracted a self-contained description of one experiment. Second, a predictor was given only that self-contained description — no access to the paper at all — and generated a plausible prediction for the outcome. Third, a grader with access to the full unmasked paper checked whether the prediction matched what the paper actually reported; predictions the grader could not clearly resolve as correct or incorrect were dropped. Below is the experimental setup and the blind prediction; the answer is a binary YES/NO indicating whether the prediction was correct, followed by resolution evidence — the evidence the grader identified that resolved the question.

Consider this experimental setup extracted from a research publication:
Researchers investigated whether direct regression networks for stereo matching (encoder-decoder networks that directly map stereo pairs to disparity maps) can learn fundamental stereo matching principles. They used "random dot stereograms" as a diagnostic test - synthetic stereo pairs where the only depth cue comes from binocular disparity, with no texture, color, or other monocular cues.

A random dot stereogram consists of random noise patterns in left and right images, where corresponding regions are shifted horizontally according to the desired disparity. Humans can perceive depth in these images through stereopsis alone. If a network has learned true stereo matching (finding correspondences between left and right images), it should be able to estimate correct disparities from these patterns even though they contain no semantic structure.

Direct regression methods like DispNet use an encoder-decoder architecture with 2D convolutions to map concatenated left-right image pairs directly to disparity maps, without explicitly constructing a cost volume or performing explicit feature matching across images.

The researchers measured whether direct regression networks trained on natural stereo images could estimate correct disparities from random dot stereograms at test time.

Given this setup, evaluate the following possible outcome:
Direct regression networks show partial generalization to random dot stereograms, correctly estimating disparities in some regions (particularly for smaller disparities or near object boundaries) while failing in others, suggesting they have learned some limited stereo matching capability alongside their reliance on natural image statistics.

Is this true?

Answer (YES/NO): NO